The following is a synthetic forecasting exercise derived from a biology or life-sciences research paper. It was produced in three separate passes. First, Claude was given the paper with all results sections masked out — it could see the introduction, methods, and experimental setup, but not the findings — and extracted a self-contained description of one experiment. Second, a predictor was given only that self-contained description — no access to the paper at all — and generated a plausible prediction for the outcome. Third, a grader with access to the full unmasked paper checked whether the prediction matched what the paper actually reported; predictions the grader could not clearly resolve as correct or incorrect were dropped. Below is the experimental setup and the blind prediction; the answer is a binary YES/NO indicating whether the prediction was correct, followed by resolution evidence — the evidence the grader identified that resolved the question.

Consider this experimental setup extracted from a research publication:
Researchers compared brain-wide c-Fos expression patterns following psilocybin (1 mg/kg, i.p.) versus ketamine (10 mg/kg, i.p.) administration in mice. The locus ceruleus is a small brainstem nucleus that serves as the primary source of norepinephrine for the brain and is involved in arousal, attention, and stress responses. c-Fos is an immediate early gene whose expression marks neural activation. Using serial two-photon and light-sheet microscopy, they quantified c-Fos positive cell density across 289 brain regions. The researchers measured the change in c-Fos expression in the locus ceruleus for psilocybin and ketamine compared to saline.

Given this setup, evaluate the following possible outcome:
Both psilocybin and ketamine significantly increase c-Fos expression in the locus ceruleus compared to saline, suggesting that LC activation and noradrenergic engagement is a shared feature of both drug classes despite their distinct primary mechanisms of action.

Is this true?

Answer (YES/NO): YES